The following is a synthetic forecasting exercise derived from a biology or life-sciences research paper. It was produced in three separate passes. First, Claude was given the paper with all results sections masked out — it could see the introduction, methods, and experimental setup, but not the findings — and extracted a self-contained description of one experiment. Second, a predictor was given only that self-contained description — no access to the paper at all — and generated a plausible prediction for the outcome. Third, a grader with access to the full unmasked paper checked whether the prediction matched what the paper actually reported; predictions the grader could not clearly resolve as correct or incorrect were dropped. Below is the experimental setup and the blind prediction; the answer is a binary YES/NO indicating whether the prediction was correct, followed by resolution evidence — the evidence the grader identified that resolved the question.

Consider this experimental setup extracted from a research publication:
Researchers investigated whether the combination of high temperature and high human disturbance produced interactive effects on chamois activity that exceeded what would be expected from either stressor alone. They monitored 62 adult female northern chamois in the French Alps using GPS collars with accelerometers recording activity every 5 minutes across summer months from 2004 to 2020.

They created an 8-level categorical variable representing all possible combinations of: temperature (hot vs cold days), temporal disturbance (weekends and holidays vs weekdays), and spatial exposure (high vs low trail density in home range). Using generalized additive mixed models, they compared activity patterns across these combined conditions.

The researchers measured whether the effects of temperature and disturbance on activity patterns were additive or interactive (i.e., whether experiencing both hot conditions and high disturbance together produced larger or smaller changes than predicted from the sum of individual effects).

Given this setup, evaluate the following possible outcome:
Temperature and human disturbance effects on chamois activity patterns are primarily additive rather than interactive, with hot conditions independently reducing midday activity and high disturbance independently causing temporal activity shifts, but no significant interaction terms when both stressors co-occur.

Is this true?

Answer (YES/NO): NO